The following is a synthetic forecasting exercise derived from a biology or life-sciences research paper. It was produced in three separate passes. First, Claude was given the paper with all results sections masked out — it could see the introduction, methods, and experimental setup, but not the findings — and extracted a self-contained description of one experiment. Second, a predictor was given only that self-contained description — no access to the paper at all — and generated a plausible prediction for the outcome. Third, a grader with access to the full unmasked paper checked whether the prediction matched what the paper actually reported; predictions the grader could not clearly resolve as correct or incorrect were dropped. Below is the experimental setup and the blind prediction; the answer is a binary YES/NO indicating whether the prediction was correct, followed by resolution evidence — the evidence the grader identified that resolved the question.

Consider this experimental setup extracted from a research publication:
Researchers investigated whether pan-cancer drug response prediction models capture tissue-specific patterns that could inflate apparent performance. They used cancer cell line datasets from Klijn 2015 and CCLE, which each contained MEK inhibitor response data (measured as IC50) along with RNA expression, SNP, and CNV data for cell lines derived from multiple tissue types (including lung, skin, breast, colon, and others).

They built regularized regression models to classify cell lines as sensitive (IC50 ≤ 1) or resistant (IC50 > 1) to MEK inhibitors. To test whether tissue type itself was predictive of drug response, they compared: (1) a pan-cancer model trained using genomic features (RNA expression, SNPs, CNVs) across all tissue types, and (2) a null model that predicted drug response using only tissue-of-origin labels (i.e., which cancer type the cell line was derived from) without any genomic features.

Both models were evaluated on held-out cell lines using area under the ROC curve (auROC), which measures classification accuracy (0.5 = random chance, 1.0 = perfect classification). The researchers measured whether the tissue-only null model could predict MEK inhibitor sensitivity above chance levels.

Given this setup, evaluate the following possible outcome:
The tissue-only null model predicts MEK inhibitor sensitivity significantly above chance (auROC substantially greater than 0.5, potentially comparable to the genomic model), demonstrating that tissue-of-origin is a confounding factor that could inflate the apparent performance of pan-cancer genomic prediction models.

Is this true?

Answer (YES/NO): YES